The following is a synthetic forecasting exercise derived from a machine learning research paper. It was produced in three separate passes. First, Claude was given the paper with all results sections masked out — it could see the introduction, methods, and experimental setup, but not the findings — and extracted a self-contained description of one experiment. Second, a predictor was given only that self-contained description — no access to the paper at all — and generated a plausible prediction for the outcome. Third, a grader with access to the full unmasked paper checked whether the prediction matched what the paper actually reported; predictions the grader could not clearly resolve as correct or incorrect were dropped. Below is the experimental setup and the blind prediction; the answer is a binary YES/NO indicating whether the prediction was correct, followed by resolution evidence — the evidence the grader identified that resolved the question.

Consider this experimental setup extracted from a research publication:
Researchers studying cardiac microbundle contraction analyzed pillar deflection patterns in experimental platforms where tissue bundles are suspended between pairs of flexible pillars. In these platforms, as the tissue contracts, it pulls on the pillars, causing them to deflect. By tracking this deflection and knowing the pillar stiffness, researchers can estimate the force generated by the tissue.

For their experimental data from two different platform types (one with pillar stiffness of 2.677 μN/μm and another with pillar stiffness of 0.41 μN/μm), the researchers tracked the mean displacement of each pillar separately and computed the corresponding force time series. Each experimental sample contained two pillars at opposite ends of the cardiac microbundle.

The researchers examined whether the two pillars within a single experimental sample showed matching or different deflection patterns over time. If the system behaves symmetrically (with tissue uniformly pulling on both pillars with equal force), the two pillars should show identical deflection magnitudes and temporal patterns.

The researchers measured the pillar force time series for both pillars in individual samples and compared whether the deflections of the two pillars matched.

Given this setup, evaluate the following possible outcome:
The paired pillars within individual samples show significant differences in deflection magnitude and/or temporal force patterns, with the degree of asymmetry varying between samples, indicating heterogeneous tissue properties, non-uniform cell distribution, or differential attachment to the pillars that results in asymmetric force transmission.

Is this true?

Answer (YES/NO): YES